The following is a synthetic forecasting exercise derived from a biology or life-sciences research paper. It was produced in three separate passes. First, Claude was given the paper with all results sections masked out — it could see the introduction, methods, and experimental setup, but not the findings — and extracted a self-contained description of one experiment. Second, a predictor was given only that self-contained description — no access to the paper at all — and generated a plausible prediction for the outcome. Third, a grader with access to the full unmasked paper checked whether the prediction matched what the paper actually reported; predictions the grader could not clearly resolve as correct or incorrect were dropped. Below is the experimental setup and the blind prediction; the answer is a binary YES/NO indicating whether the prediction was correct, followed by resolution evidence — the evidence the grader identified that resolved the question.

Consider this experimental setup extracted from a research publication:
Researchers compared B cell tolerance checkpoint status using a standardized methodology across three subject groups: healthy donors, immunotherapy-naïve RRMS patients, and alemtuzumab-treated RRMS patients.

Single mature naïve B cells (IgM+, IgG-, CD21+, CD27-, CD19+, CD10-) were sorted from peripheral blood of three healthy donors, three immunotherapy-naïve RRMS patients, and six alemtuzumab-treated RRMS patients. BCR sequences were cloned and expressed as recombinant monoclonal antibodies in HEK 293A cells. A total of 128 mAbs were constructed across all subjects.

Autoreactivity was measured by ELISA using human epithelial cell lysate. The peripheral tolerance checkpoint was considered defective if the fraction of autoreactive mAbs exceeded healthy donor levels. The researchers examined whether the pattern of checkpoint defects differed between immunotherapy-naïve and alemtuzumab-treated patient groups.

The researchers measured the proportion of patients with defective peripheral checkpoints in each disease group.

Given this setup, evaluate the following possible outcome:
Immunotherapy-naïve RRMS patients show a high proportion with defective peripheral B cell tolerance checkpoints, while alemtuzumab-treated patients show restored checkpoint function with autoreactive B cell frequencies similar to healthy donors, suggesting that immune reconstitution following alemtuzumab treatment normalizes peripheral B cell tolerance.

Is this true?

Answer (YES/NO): NO